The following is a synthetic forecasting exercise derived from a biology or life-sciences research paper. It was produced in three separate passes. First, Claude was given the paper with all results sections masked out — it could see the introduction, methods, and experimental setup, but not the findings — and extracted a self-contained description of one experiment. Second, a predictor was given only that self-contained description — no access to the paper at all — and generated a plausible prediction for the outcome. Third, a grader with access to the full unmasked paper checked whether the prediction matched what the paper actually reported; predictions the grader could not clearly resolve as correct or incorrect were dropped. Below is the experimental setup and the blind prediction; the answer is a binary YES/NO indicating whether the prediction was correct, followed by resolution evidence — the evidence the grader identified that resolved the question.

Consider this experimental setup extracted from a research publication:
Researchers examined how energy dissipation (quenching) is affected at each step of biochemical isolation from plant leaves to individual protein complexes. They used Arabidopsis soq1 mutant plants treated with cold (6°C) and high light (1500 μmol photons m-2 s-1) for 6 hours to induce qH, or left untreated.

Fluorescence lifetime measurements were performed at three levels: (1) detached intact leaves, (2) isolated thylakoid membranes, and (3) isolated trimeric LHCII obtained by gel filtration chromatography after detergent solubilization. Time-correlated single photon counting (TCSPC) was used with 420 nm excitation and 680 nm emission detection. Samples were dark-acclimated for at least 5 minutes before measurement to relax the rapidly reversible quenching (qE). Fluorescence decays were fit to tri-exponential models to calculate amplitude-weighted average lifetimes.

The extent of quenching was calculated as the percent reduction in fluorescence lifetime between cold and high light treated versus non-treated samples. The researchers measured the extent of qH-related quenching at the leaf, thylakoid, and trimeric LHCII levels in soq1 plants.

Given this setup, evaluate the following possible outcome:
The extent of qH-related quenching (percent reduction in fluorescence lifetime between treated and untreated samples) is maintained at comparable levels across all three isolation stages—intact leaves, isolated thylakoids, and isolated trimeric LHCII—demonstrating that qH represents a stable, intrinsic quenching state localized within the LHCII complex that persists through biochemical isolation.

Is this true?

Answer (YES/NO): NO